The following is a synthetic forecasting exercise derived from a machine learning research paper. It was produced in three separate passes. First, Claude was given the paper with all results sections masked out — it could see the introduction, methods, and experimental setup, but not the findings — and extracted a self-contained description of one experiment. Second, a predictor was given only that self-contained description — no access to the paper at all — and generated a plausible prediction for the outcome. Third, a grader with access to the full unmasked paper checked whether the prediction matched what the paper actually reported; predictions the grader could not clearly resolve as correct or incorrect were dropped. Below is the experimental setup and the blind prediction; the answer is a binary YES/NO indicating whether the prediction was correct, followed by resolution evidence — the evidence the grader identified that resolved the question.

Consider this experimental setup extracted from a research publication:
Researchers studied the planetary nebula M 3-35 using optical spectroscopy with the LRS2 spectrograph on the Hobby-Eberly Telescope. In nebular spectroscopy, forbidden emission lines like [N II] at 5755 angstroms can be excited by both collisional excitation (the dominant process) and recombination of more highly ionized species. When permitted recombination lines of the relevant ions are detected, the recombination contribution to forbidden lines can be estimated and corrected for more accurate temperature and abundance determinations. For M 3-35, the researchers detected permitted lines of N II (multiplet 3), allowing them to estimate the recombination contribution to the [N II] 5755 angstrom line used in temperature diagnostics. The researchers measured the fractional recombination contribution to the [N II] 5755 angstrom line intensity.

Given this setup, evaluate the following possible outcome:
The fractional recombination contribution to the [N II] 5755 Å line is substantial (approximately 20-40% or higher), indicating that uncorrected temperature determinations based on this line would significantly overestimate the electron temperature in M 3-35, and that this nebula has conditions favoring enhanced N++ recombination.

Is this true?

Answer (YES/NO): NO